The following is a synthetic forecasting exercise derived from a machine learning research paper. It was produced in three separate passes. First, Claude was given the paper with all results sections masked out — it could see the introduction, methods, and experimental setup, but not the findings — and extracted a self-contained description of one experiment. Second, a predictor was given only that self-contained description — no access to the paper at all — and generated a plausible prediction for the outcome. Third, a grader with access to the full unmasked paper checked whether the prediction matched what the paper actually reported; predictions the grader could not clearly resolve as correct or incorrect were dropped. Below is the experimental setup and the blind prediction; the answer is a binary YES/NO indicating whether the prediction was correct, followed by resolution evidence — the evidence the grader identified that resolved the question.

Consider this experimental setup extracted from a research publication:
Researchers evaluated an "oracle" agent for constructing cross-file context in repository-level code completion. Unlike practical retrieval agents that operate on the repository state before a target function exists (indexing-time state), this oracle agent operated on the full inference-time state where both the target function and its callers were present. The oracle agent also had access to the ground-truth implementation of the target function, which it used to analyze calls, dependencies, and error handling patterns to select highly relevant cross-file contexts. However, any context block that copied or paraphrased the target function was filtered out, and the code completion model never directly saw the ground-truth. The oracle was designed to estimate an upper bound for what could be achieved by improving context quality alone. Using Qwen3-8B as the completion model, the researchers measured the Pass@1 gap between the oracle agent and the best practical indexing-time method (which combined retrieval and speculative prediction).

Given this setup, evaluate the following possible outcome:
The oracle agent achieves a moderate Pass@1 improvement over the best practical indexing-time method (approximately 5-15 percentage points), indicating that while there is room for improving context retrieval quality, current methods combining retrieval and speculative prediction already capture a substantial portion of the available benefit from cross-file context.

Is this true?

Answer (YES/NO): YES